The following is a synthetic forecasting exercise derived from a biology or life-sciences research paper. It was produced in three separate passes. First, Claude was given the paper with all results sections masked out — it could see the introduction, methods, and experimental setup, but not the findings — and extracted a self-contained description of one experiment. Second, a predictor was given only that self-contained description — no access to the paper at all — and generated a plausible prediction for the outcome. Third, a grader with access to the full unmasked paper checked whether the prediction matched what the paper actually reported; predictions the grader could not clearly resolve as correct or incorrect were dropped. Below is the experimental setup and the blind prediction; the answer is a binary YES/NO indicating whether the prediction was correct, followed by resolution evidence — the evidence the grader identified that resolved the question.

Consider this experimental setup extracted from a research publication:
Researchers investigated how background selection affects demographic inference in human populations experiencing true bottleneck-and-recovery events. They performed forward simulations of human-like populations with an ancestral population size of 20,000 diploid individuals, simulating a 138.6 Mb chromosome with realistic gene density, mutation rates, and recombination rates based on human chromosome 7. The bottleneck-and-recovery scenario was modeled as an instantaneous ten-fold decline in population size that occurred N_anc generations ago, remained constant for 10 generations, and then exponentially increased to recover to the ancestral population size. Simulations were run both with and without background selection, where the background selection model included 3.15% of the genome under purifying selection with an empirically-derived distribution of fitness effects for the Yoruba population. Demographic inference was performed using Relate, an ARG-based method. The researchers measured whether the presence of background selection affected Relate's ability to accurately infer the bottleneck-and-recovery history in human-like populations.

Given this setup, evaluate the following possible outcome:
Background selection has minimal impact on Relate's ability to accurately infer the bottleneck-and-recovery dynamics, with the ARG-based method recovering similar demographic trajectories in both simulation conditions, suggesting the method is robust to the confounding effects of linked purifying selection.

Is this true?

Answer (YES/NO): YES